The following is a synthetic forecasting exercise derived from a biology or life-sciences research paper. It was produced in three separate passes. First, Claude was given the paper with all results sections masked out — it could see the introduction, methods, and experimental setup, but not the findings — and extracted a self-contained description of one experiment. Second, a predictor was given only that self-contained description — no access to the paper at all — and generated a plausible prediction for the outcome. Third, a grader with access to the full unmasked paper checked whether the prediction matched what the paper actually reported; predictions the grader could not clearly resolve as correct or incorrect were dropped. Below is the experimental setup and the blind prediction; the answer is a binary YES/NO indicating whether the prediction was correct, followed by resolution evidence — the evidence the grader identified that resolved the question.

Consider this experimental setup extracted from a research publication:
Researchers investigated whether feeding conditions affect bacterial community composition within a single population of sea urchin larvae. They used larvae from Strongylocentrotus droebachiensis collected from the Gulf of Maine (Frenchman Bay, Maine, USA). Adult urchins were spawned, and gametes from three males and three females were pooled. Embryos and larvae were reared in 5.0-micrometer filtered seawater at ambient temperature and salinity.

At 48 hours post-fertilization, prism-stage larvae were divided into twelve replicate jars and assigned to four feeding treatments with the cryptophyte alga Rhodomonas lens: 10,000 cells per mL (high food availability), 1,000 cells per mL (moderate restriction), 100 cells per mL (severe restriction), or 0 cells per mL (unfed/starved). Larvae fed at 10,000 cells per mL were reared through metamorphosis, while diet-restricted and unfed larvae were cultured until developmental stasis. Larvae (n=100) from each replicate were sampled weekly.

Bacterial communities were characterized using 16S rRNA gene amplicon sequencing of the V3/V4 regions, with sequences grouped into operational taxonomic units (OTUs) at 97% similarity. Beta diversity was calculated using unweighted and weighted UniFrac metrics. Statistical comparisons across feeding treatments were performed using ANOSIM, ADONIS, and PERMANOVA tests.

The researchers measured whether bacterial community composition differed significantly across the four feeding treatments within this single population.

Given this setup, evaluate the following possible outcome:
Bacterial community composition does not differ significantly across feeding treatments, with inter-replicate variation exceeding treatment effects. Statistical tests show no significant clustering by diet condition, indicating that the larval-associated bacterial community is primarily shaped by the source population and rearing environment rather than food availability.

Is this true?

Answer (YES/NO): NO